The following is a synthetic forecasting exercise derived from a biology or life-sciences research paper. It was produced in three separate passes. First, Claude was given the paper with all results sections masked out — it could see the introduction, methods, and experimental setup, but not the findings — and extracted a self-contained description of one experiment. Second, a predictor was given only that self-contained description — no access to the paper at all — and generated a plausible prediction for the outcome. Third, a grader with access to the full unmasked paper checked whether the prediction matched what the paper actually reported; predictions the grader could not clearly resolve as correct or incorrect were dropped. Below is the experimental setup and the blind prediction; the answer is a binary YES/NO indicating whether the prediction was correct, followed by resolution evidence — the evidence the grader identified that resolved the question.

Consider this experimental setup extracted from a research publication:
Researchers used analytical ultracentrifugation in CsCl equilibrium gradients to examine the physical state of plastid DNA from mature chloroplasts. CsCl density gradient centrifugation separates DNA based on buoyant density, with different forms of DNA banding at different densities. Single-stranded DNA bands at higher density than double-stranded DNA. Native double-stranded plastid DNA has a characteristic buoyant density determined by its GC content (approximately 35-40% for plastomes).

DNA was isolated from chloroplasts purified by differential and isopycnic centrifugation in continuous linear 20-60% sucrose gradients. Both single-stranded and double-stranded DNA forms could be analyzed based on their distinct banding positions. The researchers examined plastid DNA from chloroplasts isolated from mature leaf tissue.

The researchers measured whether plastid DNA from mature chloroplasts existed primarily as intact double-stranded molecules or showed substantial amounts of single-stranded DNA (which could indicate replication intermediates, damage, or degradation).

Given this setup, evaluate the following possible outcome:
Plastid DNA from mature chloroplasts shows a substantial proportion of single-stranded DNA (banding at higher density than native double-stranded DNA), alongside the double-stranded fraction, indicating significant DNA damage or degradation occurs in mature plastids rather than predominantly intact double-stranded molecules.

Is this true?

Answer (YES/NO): NO